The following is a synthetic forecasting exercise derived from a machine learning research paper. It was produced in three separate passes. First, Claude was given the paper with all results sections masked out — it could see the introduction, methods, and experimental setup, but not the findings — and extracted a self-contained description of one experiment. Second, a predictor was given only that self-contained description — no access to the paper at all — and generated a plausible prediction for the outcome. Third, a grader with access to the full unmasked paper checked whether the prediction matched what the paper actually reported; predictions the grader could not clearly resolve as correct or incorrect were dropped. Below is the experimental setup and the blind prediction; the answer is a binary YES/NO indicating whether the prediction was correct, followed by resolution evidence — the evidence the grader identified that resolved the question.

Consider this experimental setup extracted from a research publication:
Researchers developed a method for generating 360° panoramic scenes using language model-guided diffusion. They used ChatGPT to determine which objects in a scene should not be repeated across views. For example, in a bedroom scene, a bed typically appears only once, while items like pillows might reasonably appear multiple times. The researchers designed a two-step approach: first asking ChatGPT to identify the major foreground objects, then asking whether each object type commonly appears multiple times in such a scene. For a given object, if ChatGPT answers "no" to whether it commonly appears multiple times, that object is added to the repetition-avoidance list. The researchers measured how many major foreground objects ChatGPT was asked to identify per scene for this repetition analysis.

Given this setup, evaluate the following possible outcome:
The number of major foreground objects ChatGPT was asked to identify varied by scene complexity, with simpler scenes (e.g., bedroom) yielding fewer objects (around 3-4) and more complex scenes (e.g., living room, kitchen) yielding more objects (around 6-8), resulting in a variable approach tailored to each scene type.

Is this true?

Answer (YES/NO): NO